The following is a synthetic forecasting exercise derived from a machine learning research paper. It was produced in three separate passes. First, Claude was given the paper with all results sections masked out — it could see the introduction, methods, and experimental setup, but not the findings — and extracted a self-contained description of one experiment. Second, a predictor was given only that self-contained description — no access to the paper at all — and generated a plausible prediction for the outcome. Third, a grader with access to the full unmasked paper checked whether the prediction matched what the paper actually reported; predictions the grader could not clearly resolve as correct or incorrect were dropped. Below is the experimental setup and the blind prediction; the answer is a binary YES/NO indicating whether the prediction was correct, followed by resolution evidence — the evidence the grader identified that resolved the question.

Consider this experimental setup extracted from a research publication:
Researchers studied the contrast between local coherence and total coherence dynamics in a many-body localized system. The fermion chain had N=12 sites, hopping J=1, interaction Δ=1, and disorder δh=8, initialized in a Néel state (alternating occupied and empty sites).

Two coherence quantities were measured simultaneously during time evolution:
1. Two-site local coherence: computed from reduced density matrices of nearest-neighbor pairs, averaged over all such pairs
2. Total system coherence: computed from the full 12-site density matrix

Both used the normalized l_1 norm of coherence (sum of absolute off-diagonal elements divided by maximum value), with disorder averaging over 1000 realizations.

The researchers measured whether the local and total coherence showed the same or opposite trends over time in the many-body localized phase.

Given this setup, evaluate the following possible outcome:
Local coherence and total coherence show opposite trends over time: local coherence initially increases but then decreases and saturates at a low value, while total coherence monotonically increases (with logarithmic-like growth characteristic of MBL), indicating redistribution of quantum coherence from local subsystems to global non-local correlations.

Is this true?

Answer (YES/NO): NO